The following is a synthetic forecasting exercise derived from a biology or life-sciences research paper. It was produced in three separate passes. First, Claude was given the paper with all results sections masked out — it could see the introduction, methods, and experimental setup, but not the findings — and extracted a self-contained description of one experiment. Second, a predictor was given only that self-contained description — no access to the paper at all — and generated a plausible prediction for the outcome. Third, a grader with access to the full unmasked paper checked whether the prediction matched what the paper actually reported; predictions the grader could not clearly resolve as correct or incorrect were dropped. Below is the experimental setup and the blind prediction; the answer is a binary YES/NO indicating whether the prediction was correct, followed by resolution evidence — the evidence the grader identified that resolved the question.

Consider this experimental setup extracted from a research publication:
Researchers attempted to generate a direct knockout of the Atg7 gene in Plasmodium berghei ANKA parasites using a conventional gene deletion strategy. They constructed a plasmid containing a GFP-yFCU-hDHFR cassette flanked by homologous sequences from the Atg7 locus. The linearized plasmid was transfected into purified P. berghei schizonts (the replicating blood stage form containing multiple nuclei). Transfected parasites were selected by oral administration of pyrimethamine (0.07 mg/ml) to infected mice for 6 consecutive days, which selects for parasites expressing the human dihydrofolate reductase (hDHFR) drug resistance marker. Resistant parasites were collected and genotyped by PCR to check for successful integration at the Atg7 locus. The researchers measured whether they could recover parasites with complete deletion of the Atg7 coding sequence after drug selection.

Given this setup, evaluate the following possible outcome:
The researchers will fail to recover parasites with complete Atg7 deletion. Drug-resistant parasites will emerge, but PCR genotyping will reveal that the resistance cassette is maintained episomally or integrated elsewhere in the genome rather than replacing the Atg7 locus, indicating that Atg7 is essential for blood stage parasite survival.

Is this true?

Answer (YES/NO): NO